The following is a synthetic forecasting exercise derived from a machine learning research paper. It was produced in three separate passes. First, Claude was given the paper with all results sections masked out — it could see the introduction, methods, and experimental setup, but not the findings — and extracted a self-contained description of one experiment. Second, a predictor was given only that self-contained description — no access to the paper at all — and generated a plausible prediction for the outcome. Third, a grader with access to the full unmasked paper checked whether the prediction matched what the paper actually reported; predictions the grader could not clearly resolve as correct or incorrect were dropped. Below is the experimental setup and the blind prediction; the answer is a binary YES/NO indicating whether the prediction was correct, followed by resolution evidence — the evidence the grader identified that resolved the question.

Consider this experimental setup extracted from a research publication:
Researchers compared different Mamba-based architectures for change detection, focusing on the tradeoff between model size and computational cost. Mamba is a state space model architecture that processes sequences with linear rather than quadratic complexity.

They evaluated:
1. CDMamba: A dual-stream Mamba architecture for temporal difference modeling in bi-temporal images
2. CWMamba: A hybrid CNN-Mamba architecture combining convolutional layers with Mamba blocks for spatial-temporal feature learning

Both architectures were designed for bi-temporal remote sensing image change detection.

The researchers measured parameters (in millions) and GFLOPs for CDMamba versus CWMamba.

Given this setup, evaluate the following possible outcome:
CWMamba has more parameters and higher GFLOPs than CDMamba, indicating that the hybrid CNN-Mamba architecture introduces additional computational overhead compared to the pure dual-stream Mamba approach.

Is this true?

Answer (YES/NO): NO